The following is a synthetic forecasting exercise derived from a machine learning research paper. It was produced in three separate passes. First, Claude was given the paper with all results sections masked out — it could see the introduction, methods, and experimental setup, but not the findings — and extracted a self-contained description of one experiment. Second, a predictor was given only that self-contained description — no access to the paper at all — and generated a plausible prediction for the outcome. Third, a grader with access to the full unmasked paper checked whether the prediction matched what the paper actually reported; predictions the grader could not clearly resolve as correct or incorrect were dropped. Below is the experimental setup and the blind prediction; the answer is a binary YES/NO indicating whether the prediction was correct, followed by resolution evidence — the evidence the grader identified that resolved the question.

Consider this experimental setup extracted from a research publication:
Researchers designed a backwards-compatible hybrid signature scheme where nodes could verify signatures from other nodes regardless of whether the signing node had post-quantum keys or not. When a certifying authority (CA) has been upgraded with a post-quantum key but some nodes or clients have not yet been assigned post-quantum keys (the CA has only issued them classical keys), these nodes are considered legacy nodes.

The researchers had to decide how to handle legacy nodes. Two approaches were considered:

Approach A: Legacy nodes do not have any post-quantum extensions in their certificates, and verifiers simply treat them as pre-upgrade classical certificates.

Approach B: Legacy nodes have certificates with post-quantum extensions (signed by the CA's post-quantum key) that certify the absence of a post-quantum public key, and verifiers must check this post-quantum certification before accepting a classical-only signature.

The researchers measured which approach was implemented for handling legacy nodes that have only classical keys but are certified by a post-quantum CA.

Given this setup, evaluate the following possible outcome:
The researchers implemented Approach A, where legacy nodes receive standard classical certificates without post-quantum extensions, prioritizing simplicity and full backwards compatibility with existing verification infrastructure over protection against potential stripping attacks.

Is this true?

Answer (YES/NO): NO